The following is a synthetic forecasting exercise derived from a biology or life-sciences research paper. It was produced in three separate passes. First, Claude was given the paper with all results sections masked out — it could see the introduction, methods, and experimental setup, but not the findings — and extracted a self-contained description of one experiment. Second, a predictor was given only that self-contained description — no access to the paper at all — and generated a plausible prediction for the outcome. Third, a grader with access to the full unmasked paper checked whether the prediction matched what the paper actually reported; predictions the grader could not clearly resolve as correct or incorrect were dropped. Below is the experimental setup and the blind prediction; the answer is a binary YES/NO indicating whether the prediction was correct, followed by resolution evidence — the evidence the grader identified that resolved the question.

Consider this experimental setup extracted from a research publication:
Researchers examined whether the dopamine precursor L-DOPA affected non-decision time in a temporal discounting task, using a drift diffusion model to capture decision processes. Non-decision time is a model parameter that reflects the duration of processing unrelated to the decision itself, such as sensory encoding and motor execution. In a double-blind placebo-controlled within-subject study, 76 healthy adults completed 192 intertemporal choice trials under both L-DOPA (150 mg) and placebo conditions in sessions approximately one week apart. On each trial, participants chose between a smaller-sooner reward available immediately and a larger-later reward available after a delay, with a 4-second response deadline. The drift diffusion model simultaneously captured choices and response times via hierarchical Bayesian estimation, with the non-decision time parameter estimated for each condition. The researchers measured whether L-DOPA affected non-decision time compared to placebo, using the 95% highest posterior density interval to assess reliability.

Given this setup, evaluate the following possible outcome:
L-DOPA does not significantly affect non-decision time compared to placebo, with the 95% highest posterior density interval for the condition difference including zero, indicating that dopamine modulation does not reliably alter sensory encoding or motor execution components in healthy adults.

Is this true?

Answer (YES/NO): YES